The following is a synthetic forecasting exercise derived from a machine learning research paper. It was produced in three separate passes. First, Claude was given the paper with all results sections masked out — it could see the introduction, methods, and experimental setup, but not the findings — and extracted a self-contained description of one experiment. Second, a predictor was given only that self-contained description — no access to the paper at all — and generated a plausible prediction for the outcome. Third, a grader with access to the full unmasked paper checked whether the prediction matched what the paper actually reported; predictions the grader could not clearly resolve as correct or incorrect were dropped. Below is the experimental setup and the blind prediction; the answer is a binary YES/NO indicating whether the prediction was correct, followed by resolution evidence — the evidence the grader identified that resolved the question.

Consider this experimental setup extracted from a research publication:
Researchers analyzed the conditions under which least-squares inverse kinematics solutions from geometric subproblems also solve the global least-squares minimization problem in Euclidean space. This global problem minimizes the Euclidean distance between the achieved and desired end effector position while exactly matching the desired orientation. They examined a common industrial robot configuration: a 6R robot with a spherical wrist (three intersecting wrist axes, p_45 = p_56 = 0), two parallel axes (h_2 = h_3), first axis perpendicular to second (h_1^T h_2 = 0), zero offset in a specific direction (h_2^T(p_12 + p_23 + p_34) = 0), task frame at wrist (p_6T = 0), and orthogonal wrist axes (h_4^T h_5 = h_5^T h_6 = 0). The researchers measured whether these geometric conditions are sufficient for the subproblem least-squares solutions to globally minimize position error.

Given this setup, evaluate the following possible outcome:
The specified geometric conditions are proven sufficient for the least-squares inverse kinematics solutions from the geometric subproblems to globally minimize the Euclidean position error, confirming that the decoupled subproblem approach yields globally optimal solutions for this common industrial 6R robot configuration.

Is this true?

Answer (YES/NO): YES